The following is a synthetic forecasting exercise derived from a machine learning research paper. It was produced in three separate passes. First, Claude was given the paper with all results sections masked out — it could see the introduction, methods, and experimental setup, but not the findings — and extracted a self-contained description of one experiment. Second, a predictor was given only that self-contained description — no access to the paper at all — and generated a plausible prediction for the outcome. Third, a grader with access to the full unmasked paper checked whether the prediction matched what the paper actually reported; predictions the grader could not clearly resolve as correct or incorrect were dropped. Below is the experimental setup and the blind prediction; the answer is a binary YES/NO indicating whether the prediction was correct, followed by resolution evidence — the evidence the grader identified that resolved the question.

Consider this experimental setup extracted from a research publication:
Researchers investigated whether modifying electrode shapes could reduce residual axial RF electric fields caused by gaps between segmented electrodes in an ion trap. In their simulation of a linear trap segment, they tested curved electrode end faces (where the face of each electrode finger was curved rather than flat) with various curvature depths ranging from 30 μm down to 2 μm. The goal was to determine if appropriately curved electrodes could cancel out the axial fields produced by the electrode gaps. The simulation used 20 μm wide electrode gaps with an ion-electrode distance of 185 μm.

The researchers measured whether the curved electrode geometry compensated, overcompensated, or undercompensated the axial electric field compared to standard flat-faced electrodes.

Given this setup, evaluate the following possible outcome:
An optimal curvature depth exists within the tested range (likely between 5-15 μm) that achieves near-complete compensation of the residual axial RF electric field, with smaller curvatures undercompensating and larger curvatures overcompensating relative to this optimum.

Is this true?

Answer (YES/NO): NO